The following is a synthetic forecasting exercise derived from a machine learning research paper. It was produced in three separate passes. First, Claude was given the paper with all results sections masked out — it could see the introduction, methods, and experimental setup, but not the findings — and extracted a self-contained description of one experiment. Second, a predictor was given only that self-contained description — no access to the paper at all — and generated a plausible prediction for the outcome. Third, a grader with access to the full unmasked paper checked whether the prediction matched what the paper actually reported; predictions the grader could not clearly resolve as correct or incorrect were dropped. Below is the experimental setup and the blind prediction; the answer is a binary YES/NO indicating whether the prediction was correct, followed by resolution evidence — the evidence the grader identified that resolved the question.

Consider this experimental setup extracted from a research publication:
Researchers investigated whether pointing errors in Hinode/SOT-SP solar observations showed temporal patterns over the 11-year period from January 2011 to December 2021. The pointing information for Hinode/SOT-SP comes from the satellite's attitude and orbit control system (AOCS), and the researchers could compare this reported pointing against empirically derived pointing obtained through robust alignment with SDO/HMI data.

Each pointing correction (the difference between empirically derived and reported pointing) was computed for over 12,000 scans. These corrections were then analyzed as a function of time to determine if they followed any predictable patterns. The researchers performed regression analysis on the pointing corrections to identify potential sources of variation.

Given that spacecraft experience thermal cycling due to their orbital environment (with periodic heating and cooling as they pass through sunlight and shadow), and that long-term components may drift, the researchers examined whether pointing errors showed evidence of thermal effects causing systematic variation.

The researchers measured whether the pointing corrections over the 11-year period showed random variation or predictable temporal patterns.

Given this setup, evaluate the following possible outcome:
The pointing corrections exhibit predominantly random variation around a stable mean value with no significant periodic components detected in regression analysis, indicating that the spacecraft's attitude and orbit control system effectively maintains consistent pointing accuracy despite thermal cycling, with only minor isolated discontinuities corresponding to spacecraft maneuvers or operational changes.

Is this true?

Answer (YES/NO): NO